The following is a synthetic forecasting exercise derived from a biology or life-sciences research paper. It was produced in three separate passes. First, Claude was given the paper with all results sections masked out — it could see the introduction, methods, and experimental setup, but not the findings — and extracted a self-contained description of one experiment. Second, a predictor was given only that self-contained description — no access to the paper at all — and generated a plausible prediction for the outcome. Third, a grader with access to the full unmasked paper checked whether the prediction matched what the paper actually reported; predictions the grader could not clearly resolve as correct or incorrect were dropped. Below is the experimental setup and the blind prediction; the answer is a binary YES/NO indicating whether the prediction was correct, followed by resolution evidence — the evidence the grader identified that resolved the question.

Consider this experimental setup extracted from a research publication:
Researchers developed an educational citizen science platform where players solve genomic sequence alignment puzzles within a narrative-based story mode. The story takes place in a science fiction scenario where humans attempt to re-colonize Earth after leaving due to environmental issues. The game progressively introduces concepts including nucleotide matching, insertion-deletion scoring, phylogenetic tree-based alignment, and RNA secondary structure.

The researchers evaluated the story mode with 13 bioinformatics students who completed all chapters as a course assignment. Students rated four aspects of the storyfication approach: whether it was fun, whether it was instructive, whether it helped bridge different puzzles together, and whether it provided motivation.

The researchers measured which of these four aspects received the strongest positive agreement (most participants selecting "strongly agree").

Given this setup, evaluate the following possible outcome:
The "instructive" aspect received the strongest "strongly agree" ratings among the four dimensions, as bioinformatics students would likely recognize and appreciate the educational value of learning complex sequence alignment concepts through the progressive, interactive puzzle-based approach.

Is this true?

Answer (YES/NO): NO